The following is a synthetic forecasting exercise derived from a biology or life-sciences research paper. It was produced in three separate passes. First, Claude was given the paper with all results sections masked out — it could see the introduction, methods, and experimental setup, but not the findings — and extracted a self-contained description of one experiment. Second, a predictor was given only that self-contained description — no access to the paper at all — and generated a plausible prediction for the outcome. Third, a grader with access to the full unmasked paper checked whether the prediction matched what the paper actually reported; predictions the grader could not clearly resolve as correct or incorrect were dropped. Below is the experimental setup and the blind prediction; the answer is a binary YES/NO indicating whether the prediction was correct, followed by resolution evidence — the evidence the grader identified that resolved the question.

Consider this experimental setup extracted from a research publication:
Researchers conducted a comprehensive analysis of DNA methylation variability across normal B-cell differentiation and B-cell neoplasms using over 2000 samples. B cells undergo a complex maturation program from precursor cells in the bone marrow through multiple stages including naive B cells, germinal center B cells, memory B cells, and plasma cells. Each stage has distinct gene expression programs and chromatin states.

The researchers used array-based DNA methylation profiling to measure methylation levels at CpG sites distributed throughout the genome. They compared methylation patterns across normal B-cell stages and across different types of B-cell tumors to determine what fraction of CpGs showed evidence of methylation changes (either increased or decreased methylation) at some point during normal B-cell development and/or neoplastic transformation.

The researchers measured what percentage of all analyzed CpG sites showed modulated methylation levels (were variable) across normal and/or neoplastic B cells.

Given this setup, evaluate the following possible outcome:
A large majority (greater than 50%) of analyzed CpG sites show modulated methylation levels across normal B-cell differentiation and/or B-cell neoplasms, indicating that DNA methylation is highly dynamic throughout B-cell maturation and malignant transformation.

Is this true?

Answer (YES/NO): YES